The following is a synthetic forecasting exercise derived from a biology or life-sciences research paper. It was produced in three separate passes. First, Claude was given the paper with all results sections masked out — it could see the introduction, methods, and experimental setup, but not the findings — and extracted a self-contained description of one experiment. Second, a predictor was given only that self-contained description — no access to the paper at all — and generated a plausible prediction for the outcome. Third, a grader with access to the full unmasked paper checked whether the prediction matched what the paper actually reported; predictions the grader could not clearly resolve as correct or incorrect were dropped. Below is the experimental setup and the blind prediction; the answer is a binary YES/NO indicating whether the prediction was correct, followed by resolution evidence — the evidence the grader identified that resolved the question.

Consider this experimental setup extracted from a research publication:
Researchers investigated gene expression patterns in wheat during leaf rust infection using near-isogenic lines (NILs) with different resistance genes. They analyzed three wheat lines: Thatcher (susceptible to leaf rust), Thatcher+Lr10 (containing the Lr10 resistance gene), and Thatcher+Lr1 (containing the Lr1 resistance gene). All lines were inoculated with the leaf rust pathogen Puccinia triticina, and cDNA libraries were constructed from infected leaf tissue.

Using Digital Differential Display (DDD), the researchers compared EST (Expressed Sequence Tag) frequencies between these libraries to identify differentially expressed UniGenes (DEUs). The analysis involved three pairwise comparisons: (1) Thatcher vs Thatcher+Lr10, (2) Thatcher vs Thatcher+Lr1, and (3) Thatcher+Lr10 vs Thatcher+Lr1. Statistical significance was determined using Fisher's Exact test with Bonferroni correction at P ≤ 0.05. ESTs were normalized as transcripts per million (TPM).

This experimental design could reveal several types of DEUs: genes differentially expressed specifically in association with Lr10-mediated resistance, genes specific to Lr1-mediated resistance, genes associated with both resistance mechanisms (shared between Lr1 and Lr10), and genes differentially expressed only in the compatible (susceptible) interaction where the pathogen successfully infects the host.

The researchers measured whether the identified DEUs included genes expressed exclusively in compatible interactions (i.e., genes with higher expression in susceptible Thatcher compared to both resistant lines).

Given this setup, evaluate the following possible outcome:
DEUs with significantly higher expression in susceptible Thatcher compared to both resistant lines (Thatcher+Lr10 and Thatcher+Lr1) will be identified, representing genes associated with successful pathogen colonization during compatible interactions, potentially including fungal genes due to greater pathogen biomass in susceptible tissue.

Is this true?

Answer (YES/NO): NO